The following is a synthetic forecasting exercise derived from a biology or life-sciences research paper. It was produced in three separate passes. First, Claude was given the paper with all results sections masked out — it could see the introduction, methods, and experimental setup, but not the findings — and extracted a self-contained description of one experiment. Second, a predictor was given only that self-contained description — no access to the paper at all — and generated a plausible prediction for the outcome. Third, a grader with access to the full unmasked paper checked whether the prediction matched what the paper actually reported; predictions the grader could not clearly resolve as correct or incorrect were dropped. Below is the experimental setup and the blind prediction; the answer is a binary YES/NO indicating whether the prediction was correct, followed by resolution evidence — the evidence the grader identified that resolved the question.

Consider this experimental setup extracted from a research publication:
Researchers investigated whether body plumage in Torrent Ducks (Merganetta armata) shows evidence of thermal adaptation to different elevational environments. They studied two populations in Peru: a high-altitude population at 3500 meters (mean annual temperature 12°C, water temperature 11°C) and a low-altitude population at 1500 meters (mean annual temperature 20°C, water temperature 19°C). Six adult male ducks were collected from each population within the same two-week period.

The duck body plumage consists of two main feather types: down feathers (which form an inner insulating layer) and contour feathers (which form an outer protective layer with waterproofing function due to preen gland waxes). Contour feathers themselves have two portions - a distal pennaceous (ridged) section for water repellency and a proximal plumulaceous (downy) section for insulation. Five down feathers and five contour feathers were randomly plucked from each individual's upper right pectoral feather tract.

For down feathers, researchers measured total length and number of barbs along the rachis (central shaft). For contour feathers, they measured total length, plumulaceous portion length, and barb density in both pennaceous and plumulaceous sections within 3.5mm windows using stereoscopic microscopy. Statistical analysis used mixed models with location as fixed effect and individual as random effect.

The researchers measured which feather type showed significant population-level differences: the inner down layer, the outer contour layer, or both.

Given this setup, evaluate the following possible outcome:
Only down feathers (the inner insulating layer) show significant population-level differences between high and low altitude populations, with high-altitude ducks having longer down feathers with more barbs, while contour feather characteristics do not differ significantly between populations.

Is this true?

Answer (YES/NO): YES